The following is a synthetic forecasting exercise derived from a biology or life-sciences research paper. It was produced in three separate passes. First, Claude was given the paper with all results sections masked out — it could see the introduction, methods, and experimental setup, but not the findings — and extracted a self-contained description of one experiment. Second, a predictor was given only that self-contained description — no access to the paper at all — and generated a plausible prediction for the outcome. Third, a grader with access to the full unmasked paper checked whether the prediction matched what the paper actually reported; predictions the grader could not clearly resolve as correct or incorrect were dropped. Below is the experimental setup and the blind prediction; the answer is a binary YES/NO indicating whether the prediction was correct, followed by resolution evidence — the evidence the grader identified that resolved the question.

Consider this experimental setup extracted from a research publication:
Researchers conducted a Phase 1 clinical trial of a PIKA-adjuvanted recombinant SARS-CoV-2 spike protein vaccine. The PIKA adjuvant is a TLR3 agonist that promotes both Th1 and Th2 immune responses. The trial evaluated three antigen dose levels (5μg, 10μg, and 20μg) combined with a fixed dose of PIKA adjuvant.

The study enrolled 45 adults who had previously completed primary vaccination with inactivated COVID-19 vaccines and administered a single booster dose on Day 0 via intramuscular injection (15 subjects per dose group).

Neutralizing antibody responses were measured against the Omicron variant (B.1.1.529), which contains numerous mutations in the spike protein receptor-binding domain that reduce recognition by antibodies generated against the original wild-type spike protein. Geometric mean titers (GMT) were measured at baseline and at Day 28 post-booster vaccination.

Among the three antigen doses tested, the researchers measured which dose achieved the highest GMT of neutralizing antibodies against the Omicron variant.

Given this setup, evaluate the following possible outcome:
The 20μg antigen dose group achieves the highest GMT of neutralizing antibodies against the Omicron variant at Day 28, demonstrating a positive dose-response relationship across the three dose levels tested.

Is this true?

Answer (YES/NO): NO